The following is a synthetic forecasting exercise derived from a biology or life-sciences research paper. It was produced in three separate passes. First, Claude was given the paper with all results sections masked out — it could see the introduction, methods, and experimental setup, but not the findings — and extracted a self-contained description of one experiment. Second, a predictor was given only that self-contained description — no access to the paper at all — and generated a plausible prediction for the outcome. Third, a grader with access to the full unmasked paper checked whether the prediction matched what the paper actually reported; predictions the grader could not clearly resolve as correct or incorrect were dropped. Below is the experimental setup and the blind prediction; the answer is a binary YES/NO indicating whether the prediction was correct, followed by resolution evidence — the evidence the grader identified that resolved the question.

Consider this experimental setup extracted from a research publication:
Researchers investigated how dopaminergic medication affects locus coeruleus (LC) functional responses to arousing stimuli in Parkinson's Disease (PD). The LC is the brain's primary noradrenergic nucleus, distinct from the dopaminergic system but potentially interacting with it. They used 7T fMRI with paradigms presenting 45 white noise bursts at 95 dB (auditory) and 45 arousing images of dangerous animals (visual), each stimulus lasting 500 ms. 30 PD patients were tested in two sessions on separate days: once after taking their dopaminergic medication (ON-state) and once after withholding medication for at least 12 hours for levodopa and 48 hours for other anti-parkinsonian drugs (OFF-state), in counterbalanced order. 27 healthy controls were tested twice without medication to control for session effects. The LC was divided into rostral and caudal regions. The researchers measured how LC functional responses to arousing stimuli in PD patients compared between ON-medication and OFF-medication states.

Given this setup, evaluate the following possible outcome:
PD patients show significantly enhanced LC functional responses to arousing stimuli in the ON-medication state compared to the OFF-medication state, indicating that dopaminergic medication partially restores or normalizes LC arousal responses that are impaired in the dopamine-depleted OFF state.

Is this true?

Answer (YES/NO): NO